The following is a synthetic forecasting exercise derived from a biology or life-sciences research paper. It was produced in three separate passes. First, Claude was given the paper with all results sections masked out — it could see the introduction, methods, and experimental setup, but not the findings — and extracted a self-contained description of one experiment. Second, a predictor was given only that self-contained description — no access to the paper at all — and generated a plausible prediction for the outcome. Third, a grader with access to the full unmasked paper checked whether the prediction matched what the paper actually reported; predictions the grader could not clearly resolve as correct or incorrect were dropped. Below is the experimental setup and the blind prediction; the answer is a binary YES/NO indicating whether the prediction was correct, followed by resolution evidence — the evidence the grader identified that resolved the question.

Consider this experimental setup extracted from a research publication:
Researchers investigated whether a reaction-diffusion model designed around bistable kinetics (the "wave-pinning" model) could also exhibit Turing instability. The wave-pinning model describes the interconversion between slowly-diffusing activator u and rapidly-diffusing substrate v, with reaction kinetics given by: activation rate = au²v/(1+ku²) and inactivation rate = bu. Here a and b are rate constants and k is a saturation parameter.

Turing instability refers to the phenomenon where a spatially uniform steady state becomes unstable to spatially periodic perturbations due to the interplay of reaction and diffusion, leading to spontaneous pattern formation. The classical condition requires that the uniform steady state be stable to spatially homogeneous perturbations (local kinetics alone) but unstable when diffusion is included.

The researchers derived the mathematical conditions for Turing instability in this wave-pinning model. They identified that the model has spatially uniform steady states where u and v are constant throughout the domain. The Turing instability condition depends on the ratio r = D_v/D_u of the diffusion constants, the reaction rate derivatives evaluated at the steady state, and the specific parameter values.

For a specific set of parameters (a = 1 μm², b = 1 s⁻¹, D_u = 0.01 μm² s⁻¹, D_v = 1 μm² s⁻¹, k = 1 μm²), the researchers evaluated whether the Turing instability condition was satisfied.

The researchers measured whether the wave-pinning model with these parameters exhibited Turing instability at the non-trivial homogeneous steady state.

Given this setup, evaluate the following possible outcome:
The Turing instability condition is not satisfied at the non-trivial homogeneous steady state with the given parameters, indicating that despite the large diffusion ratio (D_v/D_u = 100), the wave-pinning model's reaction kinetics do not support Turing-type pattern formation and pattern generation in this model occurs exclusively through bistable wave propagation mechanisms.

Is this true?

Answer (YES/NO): NO